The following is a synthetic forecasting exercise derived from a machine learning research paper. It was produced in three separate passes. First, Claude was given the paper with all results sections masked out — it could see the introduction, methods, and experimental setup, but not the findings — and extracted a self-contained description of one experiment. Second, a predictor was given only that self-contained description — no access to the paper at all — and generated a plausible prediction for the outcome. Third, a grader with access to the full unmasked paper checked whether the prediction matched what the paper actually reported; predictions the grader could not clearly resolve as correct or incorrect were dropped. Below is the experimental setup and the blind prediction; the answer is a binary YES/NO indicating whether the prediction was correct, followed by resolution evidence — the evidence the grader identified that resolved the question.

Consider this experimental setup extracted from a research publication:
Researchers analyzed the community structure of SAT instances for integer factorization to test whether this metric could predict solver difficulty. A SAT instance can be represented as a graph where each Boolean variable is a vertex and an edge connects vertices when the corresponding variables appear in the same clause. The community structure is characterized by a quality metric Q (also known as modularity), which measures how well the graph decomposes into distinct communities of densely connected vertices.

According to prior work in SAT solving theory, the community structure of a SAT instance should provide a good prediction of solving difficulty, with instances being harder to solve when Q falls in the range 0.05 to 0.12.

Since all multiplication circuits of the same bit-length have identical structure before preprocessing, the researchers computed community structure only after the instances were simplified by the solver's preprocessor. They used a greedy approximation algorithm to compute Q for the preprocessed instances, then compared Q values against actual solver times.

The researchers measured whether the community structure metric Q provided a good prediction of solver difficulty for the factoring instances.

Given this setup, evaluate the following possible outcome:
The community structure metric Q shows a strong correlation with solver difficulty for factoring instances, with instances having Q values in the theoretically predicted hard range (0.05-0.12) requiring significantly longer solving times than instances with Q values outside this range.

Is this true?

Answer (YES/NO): NO